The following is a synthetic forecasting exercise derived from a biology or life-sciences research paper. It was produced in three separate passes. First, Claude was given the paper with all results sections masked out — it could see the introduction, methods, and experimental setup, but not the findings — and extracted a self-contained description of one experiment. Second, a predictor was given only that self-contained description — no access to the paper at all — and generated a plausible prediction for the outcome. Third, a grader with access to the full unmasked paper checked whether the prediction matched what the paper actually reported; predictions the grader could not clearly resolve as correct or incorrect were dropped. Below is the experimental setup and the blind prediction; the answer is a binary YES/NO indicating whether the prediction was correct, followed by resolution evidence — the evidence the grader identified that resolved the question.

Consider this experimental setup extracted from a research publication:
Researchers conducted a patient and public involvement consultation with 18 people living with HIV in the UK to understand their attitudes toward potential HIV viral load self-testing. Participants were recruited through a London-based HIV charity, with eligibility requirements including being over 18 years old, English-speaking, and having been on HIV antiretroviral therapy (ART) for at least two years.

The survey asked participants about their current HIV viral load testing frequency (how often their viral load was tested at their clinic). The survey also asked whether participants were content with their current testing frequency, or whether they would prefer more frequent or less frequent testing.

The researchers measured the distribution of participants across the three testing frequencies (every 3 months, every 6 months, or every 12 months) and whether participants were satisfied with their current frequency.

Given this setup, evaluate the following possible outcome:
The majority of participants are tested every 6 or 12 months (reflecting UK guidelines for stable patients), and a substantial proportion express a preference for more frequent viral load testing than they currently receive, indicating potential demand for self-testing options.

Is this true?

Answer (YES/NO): NO